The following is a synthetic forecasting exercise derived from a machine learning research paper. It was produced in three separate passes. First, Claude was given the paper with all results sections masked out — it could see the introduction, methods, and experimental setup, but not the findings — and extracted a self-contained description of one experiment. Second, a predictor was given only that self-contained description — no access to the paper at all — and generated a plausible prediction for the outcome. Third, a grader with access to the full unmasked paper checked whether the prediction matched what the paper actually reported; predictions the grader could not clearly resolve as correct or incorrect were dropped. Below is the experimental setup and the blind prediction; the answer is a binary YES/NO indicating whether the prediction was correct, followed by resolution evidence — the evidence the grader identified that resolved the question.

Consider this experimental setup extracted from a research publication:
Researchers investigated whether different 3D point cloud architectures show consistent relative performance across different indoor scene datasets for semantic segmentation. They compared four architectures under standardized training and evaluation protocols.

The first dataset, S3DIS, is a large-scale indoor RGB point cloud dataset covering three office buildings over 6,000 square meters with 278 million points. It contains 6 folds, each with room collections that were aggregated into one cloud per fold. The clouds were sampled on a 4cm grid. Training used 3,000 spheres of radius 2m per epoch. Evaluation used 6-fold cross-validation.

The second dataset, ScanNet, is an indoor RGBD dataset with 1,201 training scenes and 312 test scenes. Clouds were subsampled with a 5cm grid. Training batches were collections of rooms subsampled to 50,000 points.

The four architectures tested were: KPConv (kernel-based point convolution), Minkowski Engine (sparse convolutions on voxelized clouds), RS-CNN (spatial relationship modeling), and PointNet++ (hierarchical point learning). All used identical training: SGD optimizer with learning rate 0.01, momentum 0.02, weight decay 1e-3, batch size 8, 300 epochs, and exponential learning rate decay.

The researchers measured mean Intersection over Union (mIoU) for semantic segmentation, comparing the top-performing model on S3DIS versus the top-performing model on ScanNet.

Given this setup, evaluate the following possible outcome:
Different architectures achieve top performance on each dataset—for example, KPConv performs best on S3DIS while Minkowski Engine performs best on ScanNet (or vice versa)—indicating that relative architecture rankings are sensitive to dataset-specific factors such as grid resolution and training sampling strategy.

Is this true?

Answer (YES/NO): YES